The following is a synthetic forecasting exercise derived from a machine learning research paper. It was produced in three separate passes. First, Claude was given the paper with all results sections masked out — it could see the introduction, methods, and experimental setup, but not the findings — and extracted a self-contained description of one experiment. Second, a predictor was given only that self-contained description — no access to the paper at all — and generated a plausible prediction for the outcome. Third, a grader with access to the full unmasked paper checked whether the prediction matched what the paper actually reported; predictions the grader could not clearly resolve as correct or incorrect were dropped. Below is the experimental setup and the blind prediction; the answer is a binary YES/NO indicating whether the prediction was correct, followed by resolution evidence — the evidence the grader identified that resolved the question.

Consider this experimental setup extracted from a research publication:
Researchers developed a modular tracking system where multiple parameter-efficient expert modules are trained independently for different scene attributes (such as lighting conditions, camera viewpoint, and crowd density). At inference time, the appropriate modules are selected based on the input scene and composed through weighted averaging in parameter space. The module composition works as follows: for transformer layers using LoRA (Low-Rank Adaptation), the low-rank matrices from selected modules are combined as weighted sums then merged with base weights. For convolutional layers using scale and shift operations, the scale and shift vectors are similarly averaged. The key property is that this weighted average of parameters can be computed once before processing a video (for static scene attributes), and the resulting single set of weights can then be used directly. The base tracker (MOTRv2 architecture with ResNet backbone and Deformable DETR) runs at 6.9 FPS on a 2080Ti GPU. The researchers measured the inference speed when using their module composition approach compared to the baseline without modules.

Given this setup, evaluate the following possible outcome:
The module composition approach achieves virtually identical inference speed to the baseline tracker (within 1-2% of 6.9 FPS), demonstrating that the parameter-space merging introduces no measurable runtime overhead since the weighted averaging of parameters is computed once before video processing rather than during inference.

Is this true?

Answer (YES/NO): YES